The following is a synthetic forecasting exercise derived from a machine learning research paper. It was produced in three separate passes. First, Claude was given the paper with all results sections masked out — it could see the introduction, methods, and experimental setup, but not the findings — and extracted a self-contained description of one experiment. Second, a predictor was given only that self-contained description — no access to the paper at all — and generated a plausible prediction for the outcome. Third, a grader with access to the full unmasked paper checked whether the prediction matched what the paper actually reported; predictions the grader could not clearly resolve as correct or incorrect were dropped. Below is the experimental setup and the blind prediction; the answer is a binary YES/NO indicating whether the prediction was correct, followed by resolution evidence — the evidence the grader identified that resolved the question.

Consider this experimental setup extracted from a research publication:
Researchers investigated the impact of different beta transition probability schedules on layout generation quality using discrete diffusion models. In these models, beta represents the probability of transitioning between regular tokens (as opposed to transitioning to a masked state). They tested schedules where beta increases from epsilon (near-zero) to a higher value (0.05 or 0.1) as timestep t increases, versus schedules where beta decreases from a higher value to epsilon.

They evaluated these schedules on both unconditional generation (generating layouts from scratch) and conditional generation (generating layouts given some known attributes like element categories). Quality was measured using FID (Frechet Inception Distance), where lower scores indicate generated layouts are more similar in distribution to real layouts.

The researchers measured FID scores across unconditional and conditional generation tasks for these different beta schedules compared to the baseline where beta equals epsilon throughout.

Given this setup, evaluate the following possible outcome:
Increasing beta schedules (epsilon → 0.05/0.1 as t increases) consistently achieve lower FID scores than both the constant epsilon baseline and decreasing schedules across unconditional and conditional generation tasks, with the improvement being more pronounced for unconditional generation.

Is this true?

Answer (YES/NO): NO